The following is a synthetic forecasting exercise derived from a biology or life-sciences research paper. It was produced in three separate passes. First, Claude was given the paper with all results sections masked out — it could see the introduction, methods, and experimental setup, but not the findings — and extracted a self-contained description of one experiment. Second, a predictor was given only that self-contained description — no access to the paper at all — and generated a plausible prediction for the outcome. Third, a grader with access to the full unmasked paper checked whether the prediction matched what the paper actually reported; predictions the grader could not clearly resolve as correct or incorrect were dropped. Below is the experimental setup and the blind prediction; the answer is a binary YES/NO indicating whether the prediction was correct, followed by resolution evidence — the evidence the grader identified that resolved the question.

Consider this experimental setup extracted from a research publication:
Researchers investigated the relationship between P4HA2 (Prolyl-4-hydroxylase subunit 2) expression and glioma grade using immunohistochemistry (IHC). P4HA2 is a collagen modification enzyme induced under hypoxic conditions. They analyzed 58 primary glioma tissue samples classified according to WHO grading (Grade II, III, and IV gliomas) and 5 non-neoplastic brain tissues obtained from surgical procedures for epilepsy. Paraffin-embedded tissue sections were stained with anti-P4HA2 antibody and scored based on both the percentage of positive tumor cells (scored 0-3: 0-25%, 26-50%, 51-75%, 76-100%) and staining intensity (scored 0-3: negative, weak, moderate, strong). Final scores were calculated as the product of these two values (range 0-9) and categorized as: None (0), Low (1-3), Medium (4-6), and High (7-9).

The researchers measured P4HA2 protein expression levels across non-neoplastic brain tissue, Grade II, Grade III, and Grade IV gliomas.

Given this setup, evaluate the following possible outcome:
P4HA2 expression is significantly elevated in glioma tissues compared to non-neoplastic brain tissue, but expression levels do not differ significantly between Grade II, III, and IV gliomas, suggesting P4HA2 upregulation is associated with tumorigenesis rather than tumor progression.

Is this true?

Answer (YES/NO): NO